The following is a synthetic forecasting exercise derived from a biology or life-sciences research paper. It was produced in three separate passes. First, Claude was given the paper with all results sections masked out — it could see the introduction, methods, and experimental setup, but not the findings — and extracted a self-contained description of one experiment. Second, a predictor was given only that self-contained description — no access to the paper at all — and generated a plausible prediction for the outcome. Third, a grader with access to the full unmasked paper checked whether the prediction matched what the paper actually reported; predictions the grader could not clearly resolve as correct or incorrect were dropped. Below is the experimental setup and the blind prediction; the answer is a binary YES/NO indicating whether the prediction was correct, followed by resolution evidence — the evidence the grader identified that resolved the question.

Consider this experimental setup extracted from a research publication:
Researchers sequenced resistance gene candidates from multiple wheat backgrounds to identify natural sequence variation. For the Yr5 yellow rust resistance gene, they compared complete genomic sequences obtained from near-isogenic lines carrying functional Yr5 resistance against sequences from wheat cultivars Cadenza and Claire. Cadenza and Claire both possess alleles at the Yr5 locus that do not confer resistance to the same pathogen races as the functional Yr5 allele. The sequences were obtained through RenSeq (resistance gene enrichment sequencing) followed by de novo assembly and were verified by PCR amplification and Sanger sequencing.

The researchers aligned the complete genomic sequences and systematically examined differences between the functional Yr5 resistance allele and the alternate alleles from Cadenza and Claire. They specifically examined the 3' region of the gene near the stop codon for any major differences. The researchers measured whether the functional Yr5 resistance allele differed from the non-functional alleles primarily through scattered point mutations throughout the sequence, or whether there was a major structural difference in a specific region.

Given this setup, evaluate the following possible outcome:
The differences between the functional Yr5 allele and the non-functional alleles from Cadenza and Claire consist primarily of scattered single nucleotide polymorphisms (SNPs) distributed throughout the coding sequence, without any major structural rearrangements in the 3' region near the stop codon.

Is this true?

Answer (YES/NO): NO